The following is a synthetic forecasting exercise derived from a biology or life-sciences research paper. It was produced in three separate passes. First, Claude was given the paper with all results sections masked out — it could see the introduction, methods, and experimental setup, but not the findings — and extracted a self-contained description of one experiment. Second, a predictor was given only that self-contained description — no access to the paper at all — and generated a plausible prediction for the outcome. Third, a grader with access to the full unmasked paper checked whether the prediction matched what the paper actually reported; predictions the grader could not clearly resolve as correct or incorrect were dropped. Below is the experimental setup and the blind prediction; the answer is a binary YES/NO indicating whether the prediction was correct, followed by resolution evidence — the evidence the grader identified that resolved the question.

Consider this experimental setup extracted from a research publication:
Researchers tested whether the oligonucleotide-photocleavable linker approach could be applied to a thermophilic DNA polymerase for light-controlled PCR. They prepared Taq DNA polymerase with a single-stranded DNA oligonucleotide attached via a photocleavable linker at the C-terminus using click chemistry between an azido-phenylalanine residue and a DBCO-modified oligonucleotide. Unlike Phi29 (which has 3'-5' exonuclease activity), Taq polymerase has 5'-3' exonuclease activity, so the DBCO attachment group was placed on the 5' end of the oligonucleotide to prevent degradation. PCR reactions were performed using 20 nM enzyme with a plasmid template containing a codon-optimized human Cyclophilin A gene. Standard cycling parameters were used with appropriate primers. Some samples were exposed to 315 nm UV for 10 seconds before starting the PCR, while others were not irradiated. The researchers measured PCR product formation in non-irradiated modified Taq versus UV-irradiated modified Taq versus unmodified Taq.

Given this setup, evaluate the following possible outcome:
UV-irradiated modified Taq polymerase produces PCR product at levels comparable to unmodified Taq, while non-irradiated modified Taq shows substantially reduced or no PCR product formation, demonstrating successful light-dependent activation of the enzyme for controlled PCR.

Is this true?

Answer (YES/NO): YES